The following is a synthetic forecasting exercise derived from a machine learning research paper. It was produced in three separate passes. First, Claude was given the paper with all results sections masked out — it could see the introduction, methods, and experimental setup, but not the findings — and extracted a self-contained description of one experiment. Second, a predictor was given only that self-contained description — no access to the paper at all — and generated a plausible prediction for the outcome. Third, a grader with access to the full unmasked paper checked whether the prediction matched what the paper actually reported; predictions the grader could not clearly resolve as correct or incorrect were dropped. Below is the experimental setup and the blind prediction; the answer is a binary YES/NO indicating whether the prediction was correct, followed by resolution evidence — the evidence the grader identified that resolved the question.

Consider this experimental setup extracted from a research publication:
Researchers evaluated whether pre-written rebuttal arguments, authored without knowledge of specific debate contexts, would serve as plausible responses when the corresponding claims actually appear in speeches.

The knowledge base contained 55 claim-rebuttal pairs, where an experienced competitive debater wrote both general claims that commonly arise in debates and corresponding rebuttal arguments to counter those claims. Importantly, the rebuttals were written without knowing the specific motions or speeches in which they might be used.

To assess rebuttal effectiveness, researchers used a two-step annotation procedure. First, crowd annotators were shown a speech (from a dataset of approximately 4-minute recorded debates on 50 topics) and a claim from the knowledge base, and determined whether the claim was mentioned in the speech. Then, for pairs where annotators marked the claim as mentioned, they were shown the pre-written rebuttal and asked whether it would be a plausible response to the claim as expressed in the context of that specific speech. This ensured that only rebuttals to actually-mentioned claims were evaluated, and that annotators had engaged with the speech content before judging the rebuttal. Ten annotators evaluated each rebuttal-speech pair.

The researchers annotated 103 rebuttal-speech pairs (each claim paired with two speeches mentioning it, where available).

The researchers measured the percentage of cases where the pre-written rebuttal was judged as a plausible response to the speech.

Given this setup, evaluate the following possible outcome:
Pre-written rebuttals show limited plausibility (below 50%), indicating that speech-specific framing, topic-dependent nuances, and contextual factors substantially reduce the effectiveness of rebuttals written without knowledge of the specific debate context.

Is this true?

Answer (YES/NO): NO